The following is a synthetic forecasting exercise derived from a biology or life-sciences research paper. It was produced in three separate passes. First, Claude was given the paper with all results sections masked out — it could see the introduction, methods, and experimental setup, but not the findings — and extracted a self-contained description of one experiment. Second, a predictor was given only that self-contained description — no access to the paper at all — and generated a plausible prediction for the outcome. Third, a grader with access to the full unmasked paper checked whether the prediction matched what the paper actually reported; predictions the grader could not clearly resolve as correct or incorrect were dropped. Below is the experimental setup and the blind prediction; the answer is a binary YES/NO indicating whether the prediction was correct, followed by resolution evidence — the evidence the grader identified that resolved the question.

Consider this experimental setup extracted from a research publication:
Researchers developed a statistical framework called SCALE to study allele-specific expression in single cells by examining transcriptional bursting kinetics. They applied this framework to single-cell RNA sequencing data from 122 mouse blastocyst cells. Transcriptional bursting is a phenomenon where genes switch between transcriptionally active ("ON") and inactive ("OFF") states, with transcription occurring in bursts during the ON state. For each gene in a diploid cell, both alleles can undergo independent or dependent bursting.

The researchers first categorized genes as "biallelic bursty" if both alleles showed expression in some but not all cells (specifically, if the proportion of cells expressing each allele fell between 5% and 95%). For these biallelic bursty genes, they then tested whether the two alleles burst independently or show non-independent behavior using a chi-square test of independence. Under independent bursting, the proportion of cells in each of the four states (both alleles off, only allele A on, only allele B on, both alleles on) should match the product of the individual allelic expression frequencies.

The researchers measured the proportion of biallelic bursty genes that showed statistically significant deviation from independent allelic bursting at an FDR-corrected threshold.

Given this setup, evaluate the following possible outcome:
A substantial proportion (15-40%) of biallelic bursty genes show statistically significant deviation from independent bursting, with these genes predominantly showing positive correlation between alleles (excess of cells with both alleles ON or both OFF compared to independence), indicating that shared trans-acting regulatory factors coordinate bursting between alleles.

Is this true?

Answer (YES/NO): NO